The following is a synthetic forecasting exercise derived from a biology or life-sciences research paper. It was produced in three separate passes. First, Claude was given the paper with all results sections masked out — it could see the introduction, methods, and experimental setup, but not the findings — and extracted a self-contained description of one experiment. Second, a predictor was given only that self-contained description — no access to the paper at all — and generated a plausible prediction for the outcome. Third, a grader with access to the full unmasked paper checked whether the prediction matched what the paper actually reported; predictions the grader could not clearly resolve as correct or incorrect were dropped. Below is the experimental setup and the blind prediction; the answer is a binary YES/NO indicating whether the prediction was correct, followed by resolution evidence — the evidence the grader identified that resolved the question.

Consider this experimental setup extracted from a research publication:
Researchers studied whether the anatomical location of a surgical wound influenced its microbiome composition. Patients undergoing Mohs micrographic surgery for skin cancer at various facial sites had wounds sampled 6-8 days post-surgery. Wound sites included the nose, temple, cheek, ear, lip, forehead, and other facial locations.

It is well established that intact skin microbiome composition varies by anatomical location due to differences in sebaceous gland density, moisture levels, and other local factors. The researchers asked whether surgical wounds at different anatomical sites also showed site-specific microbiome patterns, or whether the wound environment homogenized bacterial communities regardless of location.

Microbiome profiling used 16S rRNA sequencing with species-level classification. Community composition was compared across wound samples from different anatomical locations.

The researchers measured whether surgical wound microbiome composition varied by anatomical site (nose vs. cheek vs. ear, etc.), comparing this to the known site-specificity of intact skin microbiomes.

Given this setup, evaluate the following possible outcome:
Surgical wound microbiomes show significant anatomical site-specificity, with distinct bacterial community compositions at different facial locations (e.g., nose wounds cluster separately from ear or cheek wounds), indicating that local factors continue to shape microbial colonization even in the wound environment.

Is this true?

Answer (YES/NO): NO